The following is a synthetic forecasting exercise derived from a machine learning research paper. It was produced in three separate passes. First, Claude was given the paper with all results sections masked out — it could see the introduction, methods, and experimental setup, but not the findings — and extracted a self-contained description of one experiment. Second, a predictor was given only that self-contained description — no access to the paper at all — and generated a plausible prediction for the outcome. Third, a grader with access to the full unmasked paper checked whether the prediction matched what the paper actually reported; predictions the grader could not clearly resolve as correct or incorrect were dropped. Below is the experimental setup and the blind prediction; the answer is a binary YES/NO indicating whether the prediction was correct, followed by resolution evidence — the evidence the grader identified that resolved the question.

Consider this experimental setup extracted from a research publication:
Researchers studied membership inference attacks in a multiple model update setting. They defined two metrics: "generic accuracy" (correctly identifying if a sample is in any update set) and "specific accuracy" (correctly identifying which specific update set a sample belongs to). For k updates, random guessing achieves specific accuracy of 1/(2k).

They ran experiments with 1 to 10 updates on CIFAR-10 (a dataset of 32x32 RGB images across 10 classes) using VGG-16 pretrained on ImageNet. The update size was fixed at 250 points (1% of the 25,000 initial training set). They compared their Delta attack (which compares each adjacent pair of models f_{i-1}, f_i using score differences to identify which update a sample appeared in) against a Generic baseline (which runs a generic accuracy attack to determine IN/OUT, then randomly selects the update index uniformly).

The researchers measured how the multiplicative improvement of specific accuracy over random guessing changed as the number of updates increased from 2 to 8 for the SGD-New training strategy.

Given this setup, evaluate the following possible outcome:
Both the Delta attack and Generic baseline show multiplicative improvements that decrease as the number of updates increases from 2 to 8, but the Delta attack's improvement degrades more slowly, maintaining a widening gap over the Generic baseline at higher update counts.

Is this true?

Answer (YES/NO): NO